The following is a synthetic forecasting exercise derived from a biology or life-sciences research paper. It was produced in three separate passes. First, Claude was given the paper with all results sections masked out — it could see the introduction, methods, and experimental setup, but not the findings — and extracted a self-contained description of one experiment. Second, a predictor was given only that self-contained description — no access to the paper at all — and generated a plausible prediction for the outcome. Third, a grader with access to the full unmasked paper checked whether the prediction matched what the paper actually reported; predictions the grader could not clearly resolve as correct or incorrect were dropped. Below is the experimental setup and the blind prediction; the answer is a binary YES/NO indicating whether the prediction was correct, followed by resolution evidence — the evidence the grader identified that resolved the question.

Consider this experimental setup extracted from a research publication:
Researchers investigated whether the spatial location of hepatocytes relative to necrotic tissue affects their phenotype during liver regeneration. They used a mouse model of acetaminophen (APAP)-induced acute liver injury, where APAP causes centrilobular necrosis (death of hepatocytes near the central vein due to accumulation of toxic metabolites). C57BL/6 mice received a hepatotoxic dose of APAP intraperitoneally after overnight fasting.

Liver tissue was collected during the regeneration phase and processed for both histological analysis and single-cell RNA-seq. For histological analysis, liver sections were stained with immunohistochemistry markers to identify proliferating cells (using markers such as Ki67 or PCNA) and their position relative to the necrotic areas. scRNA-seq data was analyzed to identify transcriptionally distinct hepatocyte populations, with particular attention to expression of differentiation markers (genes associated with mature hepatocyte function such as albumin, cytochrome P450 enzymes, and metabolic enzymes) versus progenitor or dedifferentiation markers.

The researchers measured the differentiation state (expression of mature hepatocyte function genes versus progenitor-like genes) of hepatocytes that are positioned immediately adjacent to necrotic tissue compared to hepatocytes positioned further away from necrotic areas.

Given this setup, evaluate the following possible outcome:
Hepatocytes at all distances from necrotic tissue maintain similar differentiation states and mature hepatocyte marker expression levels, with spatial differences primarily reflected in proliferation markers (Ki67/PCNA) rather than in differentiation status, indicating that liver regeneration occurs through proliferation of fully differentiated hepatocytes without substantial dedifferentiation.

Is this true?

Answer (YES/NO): NO